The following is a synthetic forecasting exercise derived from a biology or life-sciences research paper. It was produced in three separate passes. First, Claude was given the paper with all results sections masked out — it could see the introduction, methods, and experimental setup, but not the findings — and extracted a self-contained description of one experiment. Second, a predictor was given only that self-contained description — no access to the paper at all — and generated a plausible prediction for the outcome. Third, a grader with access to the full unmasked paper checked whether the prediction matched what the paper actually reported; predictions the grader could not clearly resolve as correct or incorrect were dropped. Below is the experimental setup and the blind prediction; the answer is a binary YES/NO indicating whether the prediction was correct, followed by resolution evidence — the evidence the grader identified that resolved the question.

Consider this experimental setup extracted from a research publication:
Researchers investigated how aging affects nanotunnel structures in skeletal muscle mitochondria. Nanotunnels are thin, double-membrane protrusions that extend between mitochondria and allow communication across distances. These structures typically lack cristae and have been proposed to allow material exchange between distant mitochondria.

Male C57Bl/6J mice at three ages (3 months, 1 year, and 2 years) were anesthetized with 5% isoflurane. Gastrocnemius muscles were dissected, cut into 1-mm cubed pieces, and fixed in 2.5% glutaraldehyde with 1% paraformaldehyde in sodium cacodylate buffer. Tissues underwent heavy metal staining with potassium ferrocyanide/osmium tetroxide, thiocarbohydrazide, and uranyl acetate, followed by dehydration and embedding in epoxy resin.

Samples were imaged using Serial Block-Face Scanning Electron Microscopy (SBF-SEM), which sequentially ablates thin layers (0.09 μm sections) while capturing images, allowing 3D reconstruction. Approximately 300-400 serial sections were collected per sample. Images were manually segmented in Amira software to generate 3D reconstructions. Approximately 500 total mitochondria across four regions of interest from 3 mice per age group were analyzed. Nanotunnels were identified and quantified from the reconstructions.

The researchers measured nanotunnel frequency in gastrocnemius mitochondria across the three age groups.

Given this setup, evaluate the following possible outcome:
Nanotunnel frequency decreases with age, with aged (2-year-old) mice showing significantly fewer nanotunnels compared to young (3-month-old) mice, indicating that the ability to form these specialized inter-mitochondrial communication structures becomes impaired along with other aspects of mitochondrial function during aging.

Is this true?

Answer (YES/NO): NO